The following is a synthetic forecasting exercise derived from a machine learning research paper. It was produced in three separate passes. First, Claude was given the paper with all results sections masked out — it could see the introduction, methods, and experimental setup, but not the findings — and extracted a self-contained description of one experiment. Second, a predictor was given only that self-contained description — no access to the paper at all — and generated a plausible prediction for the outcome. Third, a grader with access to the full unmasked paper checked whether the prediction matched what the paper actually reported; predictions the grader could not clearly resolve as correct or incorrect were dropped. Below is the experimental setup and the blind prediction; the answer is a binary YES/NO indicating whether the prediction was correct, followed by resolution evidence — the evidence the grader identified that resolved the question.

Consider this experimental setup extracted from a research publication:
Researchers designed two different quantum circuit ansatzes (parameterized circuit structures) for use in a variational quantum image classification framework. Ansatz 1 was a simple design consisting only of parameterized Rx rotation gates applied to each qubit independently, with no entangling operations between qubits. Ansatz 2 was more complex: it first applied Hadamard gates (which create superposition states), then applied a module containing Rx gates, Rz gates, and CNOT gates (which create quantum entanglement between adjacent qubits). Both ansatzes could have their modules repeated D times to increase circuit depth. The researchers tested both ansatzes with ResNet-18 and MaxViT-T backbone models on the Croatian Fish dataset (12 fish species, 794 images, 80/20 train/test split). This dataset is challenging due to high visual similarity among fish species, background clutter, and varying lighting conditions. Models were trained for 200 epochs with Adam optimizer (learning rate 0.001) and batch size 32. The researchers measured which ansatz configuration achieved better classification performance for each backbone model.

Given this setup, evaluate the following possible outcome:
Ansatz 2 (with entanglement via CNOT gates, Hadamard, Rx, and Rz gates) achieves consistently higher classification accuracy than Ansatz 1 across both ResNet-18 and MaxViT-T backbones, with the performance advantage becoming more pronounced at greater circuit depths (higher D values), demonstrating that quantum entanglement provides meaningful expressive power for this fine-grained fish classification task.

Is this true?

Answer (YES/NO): NO